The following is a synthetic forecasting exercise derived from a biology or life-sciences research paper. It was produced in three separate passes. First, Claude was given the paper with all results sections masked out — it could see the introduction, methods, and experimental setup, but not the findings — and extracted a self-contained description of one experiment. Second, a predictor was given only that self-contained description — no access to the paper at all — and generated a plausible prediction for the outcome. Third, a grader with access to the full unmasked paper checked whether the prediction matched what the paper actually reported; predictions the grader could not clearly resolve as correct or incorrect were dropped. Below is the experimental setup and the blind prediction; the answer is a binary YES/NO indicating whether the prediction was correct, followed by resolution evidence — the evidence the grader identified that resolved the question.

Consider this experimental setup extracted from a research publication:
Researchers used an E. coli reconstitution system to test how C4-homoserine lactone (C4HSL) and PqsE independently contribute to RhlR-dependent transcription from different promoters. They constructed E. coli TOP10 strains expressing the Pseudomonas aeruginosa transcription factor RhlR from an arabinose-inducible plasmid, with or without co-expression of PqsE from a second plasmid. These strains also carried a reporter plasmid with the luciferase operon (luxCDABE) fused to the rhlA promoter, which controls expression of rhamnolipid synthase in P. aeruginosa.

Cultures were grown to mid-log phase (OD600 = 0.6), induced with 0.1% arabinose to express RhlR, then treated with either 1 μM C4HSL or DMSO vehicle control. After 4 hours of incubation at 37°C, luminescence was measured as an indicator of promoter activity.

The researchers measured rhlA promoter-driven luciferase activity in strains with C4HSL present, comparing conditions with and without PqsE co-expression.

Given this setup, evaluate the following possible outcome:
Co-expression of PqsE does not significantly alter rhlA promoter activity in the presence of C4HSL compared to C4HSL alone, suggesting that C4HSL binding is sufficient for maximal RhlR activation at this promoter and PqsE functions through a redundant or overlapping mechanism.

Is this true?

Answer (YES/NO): NO